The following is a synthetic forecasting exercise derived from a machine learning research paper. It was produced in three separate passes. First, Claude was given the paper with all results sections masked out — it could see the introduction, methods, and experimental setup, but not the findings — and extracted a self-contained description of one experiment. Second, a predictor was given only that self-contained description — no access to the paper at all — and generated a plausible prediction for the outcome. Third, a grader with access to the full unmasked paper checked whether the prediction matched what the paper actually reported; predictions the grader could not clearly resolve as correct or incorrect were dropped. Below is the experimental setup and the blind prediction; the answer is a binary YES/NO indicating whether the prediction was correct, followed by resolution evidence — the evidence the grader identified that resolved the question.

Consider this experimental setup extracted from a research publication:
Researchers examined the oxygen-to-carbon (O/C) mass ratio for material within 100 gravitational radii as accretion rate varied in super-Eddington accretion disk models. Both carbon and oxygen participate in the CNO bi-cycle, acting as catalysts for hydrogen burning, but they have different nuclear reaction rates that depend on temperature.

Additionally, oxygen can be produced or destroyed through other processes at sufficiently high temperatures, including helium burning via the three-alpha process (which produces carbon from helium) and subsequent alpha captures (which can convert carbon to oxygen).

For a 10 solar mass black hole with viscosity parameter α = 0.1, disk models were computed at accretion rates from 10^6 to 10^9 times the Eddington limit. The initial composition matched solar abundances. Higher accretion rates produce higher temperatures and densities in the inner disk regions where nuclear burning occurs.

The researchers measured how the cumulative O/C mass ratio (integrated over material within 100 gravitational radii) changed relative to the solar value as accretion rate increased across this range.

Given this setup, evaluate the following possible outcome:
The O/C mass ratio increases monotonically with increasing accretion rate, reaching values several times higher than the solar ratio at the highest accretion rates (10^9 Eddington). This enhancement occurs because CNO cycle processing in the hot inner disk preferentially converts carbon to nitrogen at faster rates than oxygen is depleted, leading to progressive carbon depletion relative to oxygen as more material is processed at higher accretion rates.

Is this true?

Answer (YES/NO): NO